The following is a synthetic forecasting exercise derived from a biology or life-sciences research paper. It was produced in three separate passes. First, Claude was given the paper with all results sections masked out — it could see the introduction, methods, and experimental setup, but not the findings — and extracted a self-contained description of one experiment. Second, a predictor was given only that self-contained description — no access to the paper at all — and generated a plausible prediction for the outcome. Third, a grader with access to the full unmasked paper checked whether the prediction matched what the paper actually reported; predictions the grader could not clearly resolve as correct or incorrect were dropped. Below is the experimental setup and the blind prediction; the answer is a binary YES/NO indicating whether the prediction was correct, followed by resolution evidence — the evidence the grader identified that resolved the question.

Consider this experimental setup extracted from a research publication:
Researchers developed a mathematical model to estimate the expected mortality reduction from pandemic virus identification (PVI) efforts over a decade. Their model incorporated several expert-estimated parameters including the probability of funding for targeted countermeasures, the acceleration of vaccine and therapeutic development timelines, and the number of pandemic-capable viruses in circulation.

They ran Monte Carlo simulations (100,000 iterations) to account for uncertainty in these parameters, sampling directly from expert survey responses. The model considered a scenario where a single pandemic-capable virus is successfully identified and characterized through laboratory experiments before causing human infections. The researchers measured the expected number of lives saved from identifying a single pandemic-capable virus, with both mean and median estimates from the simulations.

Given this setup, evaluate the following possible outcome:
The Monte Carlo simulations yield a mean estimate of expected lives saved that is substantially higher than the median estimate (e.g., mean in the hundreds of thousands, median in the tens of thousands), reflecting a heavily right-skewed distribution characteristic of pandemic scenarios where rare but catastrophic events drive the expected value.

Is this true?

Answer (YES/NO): NO